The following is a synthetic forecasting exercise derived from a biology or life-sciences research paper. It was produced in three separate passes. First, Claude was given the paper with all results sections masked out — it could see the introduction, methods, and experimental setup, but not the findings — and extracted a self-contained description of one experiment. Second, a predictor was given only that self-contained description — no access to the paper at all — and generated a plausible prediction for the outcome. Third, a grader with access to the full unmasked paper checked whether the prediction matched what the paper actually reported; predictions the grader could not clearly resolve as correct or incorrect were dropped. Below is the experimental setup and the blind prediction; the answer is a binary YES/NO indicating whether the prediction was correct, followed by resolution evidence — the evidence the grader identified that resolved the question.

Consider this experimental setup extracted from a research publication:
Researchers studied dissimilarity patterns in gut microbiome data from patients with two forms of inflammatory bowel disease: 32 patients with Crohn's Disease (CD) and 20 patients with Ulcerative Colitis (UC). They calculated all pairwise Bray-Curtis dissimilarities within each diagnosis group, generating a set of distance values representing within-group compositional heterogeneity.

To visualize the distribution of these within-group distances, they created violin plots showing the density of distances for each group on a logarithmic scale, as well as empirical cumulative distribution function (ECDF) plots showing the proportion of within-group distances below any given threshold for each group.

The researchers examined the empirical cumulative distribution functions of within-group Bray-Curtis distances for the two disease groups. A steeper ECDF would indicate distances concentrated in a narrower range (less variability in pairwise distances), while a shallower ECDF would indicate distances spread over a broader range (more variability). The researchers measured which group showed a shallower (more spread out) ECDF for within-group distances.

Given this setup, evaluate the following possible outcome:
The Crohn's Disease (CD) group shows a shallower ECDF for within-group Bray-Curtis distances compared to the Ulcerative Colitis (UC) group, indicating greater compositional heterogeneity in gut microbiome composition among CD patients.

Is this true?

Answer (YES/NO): YES